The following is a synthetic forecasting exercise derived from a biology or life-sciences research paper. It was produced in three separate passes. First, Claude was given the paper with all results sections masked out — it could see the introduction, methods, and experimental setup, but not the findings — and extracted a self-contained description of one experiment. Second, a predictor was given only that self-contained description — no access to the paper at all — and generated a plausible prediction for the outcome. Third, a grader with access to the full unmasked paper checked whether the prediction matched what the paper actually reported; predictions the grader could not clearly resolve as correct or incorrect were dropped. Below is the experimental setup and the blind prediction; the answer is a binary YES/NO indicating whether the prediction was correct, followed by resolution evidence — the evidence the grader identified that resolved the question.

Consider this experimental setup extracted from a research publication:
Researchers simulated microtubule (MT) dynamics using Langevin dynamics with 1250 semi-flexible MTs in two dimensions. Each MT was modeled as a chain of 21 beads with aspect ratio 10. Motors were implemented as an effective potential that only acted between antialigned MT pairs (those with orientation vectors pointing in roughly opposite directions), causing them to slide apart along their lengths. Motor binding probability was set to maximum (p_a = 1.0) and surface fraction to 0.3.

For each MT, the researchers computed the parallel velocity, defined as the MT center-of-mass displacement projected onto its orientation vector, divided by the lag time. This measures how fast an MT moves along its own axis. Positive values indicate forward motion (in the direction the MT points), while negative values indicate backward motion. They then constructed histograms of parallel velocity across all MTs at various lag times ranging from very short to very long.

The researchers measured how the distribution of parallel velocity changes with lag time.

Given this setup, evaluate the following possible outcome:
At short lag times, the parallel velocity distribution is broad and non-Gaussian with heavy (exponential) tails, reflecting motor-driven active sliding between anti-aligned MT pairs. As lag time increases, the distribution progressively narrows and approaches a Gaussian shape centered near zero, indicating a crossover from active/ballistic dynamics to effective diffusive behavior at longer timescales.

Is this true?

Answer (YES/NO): NO